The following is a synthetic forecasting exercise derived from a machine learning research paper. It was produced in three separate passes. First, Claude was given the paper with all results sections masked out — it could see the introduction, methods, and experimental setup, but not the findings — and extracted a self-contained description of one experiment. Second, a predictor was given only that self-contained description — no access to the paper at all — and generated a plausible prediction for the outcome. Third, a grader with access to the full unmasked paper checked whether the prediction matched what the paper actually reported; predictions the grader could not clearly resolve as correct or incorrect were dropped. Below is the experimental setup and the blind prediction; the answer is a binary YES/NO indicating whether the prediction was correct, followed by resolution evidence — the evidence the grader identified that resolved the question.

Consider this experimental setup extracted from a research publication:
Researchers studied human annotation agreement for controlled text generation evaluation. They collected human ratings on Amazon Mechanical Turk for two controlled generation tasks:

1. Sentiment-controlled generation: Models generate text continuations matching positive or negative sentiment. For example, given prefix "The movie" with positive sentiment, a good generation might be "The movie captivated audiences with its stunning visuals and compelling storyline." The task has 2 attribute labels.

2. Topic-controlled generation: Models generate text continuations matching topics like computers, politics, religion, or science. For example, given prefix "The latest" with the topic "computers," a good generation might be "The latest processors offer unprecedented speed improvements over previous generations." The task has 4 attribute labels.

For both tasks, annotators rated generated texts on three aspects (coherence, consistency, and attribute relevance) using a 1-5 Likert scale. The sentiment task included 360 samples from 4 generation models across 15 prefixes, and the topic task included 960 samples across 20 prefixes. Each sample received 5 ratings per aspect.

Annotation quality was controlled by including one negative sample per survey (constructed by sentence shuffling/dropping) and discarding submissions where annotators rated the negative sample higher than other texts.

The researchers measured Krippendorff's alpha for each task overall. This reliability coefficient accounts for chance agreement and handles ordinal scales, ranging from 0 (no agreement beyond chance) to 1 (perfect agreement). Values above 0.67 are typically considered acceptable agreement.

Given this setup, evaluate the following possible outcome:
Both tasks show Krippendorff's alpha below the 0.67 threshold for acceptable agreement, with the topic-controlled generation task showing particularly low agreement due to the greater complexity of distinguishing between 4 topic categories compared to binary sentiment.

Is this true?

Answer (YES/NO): NO